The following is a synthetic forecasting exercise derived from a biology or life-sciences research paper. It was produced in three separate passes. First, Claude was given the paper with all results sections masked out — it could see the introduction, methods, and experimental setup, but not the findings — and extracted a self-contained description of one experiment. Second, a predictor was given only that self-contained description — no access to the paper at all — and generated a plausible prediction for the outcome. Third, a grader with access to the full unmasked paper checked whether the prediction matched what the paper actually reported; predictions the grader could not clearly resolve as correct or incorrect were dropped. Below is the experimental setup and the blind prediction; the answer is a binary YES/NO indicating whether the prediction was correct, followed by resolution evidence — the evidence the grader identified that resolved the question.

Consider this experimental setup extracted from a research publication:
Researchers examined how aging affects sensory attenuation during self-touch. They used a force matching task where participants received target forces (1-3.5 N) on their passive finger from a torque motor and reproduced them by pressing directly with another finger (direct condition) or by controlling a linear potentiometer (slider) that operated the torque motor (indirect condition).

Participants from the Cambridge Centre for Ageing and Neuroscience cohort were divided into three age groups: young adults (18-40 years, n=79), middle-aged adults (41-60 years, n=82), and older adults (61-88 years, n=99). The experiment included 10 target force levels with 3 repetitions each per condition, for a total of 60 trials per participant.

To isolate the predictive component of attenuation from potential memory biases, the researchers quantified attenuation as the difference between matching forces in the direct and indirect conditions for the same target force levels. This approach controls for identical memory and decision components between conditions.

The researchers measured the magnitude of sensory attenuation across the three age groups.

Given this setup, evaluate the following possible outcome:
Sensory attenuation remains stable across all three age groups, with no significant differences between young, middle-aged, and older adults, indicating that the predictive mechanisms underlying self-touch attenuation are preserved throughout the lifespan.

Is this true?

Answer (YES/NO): NO